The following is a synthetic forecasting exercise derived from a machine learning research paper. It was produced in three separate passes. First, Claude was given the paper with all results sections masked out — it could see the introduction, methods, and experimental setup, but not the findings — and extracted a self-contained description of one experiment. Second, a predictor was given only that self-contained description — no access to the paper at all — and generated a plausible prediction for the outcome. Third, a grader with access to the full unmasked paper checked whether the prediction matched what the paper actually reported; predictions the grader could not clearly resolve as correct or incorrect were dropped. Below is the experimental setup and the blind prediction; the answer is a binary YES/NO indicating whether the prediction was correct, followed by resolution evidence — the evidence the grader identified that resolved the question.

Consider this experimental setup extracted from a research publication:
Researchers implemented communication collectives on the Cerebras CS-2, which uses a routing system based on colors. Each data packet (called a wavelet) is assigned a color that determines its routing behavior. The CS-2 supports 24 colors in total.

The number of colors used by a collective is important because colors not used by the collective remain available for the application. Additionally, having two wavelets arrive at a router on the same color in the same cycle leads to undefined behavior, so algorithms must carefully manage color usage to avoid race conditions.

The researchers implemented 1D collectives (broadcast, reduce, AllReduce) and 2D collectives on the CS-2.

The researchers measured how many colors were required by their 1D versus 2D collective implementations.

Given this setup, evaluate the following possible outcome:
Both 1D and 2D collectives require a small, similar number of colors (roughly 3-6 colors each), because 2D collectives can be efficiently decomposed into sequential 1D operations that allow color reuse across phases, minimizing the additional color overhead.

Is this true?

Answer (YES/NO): YES